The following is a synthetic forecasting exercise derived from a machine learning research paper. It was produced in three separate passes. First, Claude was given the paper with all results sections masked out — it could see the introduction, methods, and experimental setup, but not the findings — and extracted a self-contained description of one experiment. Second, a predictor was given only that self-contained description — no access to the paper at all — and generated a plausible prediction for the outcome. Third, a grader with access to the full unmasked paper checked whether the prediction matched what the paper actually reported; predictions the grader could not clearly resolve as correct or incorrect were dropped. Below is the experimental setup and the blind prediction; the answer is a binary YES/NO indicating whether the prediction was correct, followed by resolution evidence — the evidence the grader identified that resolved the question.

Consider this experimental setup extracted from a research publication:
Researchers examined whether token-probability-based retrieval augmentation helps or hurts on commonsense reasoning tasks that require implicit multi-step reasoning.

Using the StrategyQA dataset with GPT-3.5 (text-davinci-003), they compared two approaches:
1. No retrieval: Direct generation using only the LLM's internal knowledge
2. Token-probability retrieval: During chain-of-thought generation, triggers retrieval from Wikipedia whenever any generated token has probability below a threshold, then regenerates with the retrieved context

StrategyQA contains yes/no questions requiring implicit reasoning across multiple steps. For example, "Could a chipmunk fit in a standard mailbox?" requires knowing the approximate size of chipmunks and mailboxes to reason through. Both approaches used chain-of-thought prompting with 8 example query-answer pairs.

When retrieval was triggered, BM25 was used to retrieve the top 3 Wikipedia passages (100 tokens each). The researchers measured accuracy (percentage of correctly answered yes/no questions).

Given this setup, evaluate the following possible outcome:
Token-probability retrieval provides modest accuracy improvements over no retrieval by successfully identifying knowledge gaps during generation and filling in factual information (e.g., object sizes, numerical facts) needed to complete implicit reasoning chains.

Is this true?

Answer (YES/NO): NO